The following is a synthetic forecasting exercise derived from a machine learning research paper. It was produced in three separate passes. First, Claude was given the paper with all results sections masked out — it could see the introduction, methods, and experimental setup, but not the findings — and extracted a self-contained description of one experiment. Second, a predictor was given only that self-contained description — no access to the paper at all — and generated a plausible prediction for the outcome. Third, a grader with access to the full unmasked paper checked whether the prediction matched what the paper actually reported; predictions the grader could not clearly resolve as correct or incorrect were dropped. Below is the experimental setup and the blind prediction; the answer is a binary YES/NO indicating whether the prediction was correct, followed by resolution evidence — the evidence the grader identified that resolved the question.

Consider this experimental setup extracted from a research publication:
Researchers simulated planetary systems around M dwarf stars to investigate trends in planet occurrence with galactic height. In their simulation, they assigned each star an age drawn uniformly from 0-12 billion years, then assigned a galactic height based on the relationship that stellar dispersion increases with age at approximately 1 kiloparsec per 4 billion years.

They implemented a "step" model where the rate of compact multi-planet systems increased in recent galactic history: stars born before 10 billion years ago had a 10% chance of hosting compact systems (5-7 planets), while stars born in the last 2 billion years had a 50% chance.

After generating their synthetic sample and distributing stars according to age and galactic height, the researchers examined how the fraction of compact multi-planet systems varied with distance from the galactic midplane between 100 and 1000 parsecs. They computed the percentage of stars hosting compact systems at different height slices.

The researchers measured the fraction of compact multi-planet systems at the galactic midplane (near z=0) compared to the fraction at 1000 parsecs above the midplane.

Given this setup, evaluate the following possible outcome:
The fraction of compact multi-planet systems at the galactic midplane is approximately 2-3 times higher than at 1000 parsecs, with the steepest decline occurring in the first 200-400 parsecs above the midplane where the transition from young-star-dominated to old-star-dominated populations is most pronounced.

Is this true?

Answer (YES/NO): NO